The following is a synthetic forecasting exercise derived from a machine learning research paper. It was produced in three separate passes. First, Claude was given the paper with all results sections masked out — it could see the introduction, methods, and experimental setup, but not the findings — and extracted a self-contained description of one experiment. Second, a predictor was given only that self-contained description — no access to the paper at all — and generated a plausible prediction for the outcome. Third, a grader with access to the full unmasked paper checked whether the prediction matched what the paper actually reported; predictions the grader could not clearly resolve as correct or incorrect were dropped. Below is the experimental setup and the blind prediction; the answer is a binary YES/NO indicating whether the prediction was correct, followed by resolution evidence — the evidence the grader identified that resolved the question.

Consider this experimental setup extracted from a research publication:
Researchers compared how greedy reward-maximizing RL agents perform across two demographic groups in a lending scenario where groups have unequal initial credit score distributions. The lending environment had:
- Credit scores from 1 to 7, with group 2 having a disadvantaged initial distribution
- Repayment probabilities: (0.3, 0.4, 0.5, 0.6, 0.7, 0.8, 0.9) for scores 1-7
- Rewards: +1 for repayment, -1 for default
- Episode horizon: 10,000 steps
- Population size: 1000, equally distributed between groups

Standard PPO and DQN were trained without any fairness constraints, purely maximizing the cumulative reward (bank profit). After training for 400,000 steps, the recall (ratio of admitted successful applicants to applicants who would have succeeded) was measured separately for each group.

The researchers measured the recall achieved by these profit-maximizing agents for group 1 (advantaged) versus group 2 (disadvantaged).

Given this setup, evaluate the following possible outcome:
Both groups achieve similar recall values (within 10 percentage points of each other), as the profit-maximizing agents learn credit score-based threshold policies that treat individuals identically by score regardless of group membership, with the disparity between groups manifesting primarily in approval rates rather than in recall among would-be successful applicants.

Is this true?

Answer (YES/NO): NO